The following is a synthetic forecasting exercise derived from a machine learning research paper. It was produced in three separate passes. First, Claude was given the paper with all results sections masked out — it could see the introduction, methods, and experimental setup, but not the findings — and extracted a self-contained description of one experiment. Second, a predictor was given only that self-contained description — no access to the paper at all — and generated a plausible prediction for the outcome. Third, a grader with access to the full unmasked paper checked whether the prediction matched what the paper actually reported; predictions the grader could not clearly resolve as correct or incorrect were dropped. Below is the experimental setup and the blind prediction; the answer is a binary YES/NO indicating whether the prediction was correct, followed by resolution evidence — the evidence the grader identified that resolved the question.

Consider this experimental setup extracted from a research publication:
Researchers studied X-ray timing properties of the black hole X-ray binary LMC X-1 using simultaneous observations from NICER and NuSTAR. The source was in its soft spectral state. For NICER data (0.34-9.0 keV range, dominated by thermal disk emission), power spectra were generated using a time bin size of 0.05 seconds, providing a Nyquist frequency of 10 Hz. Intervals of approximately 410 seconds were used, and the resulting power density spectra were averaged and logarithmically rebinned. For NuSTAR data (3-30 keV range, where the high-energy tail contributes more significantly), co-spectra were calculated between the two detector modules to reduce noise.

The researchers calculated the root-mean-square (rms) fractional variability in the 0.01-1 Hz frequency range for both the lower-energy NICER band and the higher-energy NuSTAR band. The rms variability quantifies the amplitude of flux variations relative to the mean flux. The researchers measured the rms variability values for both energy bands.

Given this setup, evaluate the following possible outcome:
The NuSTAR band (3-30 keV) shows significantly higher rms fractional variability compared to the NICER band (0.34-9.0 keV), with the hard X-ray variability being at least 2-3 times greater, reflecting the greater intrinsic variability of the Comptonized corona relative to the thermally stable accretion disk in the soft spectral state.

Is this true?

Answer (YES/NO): NO